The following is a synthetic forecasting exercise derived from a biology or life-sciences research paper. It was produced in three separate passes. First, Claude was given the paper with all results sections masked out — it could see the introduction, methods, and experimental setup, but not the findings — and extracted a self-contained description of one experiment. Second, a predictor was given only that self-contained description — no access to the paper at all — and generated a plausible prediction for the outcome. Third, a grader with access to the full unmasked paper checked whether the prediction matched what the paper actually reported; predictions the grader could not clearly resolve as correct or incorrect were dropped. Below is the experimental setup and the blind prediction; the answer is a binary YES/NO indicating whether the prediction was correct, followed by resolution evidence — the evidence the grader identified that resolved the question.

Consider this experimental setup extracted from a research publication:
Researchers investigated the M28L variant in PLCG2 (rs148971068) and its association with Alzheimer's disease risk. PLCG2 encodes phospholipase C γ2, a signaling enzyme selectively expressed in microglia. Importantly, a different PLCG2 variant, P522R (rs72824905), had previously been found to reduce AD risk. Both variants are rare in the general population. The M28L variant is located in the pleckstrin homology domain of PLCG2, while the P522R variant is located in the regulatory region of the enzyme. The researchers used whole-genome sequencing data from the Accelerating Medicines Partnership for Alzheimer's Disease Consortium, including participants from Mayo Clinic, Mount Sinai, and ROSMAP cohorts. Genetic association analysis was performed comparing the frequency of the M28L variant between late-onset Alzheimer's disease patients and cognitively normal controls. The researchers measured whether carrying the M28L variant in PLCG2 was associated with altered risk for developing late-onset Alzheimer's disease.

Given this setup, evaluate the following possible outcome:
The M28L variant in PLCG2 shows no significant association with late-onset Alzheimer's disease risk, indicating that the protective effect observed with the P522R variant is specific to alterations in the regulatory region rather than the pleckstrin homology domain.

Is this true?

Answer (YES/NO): NO